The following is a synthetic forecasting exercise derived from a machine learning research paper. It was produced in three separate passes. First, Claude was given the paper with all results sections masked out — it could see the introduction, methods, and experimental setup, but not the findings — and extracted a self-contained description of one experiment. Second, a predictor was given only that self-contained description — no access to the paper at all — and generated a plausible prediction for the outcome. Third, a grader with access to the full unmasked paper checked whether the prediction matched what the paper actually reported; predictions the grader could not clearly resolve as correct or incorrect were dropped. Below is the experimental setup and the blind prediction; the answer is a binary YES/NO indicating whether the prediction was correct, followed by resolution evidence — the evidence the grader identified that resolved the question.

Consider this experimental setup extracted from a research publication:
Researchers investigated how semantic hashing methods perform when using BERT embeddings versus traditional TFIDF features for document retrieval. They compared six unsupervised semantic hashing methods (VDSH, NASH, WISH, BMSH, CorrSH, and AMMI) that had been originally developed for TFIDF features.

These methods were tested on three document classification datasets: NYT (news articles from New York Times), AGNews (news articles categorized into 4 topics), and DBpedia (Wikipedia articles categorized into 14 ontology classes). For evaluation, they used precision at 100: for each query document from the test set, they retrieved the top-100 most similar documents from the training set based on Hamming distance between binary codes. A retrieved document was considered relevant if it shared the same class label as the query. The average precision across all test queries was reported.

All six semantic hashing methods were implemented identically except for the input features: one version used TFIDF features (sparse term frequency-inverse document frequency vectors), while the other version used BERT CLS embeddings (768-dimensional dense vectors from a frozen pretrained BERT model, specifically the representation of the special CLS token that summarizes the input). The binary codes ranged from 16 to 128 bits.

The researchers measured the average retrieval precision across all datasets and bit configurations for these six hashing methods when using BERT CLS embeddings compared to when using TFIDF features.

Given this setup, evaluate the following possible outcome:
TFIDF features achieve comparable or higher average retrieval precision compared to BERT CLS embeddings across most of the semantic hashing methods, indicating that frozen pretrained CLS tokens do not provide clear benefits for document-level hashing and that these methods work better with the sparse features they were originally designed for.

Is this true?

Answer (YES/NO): YES